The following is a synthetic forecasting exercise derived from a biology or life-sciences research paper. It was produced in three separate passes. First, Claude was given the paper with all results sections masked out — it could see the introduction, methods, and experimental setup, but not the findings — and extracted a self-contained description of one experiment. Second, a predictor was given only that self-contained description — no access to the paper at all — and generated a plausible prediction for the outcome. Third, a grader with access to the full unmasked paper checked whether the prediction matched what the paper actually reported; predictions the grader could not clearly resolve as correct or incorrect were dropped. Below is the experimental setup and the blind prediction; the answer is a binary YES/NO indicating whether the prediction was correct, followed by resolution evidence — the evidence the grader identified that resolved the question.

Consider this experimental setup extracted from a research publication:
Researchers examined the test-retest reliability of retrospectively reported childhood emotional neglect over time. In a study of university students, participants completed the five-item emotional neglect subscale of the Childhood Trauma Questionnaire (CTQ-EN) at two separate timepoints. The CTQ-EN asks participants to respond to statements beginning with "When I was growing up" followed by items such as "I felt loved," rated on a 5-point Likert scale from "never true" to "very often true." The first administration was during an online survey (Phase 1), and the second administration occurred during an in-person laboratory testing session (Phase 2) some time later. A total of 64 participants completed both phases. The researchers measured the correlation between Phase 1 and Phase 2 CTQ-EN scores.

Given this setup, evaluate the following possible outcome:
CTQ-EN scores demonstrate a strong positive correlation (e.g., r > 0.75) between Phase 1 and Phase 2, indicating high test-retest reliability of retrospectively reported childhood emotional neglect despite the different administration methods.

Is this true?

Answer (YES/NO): YES